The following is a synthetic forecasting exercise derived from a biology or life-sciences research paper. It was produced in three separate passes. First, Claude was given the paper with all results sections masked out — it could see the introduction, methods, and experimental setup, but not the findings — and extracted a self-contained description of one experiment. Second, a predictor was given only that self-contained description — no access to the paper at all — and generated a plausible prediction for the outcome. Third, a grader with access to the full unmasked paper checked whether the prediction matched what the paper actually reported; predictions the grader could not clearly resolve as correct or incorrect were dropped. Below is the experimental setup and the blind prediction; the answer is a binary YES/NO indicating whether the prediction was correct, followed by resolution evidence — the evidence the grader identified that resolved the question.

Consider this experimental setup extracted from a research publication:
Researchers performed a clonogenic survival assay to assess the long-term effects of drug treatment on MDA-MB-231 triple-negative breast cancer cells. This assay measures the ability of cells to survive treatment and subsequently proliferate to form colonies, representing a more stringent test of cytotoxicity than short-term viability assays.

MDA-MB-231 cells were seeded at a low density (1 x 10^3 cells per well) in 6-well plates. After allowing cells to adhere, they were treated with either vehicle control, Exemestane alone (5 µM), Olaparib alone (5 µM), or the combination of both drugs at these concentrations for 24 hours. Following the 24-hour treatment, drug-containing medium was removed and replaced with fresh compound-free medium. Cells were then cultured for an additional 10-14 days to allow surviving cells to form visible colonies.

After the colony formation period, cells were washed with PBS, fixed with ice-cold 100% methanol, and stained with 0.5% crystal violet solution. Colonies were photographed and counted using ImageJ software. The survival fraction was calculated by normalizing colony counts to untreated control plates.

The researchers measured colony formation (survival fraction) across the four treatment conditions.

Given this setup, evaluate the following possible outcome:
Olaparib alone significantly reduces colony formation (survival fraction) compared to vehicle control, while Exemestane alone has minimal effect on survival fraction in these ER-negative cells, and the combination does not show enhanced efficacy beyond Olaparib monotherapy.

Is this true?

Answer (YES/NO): NO